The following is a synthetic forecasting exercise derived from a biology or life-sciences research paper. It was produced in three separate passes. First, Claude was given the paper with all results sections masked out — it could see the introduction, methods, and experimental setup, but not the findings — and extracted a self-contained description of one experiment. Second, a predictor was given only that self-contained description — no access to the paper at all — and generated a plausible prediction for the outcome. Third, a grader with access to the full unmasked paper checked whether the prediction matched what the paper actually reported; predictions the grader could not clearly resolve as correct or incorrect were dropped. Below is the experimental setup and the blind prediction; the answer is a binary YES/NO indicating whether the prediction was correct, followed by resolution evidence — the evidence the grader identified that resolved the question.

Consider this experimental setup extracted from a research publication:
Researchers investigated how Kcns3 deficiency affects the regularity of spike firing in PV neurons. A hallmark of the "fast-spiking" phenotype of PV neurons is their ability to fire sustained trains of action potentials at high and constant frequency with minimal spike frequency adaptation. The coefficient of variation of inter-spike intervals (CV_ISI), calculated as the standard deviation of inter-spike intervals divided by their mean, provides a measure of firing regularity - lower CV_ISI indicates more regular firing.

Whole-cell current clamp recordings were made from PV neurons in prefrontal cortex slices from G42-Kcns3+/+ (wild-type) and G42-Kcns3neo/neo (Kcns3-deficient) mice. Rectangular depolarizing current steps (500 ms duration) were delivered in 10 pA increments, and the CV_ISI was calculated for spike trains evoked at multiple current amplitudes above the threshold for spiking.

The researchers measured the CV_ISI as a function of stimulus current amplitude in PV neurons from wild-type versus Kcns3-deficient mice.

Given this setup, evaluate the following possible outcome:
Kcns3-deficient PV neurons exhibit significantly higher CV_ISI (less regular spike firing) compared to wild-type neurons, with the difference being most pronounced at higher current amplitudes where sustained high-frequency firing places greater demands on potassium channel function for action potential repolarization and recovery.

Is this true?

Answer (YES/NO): NO